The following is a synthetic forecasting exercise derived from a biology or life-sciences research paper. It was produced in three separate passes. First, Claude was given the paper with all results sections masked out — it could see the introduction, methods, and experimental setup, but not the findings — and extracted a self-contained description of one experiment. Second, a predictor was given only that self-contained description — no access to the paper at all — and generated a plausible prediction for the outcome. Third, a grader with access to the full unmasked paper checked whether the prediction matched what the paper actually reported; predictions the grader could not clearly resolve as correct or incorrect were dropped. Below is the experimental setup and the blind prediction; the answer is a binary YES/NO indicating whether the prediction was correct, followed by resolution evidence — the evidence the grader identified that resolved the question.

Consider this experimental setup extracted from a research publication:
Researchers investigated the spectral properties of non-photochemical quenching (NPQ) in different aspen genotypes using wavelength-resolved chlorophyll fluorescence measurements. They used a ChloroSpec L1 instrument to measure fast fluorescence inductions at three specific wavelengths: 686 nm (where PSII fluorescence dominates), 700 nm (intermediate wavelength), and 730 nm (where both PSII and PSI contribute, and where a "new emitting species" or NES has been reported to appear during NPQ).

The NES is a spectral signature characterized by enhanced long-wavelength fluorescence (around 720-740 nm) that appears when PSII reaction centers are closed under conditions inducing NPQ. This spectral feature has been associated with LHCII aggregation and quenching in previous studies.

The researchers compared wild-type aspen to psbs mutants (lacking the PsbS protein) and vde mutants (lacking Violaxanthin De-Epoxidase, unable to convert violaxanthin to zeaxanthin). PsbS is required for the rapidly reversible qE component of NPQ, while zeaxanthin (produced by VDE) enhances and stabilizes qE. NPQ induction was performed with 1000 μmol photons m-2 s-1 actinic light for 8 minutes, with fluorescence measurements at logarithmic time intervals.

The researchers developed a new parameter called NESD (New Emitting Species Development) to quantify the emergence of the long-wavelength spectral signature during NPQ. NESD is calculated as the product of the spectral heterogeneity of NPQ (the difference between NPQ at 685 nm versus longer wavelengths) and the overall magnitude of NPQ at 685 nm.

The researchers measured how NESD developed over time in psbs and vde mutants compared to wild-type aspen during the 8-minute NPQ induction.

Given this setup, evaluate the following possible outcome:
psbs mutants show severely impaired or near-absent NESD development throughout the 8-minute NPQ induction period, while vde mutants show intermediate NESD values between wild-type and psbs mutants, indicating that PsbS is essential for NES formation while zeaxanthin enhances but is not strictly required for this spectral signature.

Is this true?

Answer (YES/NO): NO